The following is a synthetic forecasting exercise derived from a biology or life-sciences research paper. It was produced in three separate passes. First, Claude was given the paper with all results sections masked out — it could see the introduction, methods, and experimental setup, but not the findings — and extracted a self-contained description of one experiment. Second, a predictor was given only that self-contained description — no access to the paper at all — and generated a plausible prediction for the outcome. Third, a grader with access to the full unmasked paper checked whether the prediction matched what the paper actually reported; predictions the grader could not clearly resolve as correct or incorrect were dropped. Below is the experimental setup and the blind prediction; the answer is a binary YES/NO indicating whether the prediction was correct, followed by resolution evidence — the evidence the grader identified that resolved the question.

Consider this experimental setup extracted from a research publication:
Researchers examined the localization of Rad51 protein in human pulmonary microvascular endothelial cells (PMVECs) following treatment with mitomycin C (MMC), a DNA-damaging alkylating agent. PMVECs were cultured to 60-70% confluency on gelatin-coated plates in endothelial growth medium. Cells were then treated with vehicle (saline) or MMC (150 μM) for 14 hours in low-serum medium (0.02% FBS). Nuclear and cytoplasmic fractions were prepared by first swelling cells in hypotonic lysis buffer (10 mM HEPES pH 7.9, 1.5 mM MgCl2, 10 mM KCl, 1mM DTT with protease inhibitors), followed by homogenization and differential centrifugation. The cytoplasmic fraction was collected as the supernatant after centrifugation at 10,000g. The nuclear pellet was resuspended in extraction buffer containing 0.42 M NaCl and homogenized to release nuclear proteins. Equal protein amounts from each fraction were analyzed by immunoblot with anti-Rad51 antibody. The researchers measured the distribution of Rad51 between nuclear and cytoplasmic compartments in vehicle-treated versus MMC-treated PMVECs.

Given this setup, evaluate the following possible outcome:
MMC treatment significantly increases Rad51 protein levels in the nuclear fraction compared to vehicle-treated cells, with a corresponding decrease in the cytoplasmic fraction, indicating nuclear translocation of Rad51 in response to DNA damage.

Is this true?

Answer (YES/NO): NO